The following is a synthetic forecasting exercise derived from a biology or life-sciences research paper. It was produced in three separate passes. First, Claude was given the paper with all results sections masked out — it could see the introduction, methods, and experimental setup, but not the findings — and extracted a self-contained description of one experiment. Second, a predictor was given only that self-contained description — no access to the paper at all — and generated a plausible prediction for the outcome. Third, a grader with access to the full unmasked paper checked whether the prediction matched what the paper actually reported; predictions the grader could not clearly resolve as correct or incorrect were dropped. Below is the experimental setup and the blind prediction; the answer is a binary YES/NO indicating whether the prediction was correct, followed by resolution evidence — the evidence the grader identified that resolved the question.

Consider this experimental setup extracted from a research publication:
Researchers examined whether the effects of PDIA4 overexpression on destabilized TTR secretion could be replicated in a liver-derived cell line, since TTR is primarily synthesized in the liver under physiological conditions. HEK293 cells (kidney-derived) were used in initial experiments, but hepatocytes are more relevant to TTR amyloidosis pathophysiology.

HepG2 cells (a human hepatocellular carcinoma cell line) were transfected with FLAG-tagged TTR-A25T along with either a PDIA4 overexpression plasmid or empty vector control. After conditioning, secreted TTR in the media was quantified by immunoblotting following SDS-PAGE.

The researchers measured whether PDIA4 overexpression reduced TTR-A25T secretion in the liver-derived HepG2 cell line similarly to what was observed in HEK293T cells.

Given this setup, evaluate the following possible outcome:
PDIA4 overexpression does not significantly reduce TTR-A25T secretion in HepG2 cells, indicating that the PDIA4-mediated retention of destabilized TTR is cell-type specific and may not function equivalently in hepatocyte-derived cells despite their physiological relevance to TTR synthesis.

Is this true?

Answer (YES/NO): NO